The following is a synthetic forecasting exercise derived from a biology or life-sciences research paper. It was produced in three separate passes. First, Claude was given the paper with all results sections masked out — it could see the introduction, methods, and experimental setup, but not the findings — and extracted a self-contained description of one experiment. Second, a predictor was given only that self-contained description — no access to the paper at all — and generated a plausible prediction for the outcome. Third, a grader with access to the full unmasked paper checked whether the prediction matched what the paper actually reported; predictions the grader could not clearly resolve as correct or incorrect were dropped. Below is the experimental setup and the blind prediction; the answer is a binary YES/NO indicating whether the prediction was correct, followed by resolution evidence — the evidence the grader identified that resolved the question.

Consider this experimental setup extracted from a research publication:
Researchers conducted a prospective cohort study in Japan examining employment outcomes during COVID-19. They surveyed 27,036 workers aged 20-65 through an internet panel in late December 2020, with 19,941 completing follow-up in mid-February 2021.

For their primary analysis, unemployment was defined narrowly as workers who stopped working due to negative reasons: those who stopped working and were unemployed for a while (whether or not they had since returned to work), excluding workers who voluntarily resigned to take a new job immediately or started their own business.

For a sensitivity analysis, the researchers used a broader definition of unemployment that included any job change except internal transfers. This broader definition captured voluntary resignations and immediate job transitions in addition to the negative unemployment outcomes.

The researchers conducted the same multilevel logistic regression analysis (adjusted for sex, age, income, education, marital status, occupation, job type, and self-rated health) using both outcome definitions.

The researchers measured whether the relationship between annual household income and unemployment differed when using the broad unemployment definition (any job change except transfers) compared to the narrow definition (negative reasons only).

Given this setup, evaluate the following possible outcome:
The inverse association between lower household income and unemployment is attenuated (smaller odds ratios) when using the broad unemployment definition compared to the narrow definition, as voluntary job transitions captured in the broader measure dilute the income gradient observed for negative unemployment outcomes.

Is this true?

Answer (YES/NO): NO